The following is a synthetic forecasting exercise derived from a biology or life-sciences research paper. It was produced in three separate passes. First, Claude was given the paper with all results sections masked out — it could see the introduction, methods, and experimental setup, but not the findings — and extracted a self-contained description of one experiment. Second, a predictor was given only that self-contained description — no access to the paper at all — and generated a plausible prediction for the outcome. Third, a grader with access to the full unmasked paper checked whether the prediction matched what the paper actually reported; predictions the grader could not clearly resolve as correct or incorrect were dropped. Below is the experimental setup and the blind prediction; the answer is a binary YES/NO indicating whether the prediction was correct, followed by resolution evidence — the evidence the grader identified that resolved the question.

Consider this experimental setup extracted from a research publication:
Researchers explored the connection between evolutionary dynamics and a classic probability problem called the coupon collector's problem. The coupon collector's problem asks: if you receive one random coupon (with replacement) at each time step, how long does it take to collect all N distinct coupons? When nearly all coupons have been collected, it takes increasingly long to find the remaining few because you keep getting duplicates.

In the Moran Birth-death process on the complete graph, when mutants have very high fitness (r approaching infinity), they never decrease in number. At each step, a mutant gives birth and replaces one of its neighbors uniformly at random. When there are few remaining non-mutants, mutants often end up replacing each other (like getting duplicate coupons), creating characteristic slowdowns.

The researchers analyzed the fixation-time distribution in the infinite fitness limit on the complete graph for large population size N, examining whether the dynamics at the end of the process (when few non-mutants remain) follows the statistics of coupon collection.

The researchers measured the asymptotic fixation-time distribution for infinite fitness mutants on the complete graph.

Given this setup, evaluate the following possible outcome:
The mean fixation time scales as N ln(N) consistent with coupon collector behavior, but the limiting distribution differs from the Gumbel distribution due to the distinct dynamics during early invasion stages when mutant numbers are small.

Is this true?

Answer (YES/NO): NO